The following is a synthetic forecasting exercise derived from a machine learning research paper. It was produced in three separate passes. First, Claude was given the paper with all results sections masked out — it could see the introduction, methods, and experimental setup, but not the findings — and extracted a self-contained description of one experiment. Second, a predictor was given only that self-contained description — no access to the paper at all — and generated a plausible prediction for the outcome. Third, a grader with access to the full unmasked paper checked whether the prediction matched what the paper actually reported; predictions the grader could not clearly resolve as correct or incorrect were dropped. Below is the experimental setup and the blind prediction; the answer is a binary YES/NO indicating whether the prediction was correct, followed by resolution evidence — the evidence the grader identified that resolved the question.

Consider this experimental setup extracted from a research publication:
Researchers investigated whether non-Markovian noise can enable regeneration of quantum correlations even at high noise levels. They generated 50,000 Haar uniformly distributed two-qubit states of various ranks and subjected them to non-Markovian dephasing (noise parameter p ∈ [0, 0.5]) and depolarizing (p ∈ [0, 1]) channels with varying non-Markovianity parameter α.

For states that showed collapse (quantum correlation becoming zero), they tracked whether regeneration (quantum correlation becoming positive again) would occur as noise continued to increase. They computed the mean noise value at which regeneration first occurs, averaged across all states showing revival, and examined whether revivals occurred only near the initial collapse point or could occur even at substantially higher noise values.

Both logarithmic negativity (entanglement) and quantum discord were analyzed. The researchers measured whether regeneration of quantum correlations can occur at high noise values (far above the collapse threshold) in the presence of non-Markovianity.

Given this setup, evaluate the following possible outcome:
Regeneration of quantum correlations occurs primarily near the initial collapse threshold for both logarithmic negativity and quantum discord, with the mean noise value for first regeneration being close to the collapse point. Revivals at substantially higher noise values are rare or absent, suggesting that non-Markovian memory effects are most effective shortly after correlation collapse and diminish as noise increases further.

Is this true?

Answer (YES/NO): NO